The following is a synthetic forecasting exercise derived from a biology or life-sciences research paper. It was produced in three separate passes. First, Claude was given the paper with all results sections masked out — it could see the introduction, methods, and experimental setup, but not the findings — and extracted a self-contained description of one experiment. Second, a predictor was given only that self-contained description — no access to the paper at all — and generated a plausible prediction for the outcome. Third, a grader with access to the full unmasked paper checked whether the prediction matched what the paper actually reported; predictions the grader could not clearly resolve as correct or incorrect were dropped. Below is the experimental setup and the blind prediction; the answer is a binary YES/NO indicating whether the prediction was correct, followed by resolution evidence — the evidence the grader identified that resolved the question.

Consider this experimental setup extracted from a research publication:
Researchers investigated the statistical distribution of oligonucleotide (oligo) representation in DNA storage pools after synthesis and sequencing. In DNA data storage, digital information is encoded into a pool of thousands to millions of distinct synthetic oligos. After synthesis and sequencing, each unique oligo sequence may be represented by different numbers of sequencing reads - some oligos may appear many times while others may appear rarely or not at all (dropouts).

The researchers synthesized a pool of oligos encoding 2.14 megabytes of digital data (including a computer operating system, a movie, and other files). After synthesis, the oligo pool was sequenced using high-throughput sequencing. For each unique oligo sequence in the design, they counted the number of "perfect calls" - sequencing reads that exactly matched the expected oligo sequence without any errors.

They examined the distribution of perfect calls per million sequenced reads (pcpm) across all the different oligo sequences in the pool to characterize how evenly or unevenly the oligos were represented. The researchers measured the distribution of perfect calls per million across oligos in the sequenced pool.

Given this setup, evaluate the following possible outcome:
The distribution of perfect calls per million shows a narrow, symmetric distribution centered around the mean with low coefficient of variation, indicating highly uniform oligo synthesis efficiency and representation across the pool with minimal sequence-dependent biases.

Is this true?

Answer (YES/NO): NO